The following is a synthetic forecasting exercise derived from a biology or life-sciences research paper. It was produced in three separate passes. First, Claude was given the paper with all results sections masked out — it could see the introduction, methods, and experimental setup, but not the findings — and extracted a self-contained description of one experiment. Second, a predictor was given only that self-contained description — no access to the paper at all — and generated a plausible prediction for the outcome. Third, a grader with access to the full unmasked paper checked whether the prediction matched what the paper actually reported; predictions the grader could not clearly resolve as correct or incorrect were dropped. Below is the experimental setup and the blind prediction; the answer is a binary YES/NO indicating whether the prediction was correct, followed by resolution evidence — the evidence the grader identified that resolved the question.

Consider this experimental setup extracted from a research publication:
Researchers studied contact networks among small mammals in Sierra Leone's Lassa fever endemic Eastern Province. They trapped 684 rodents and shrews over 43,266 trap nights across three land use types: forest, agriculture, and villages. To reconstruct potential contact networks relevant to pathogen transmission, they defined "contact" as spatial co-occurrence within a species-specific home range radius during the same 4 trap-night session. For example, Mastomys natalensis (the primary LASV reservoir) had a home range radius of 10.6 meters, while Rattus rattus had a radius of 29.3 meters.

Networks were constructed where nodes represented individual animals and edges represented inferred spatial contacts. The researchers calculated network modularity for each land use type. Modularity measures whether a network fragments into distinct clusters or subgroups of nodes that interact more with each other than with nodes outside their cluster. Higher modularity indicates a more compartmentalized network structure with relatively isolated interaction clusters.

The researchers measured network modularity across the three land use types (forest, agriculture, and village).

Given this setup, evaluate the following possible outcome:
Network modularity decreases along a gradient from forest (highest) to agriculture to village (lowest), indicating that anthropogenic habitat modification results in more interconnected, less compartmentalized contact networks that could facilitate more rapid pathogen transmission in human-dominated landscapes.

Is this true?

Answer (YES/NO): NO